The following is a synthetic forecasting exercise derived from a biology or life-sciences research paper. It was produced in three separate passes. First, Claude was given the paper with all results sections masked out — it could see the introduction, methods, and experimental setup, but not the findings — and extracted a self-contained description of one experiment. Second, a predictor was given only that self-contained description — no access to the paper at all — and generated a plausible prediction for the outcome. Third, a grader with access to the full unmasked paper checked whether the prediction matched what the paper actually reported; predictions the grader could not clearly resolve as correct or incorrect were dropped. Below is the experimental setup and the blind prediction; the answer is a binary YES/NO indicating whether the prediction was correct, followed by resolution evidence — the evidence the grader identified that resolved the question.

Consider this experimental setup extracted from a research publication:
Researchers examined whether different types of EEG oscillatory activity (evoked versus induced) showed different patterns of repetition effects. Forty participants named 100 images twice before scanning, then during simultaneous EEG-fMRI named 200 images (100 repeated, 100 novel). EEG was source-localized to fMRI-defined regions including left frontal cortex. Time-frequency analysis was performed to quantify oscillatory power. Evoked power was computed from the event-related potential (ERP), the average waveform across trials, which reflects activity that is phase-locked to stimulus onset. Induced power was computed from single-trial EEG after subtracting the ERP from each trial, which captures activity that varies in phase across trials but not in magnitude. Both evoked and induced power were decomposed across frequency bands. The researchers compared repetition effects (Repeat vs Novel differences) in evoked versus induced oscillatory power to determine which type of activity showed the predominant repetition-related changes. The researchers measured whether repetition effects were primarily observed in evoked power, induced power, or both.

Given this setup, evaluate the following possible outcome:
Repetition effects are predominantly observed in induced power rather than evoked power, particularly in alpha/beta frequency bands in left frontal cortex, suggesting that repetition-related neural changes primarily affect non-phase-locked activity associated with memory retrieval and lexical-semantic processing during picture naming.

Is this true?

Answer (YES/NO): NO